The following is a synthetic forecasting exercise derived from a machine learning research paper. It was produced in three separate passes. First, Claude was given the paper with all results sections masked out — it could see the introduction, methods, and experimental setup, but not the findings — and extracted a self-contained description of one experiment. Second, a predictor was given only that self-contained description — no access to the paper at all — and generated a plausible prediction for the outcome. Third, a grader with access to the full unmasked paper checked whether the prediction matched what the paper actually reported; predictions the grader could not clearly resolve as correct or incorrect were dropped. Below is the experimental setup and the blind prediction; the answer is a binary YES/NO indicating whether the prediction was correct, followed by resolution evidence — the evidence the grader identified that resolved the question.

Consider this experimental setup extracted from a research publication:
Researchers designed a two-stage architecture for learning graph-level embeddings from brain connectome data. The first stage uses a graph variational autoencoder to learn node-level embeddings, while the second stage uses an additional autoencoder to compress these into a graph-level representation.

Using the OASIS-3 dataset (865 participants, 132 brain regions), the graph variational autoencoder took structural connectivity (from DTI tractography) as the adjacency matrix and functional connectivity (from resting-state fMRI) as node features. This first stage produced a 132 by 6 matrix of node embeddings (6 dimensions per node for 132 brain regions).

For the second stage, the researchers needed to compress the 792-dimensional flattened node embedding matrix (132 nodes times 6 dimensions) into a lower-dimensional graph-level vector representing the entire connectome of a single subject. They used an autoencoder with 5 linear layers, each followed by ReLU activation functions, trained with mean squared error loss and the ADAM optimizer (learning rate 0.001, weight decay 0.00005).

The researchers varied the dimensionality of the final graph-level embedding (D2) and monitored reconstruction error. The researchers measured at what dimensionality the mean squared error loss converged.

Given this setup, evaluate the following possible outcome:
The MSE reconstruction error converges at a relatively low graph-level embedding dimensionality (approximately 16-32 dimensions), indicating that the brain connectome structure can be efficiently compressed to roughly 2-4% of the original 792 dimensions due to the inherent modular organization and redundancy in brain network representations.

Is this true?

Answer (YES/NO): NO